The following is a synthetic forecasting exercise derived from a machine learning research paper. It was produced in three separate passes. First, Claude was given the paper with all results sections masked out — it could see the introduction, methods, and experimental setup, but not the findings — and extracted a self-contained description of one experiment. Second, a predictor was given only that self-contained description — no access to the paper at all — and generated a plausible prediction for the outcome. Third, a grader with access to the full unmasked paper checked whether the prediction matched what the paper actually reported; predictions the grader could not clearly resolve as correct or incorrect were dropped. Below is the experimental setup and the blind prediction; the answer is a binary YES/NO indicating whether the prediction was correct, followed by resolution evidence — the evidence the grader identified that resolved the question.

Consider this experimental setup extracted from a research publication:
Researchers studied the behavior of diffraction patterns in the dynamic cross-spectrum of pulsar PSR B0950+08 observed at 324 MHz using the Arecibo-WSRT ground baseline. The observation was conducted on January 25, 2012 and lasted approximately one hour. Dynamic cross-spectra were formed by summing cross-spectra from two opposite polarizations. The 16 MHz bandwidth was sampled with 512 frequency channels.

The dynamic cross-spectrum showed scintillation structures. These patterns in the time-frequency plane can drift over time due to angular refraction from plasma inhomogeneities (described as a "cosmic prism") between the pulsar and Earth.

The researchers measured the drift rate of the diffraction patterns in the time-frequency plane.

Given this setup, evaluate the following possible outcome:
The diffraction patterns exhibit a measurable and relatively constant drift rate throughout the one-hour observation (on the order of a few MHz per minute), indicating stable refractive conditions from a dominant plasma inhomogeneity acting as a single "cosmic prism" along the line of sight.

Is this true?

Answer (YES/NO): NO